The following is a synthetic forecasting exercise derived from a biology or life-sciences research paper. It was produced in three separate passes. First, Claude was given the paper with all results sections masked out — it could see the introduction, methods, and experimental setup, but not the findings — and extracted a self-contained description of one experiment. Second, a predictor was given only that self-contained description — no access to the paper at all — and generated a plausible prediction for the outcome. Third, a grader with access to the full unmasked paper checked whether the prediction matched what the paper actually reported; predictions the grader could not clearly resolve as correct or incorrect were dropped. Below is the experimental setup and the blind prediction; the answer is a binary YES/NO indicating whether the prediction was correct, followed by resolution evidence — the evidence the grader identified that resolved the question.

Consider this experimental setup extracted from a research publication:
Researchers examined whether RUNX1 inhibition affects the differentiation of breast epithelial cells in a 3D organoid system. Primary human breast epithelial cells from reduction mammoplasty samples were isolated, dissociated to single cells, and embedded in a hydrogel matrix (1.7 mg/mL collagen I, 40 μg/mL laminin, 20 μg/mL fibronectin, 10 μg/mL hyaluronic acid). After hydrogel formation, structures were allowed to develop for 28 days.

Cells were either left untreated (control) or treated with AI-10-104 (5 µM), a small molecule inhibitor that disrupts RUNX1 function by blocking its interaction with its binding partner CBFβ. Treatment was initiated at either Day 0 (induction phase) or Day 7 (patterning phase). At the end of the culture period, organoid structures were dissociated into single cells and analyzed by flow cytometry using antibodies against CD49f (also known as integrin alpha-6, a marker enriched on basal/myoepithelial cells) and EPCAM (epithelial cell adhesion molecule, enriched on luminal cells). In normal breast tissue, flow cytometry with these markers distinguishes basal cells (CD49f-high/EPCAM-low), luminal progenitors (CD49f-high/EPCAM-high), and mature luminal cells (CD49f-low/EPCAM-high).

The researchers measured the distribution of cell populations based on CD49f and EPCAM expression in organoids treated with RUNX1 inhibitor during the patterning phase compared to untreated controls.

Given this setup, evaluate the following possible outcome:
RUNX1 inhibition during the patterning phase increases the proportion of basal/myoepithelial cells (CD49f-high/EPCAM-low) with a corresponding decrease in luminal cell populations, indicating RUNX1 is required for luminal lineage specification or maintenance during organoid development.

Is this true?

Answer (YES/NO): NO